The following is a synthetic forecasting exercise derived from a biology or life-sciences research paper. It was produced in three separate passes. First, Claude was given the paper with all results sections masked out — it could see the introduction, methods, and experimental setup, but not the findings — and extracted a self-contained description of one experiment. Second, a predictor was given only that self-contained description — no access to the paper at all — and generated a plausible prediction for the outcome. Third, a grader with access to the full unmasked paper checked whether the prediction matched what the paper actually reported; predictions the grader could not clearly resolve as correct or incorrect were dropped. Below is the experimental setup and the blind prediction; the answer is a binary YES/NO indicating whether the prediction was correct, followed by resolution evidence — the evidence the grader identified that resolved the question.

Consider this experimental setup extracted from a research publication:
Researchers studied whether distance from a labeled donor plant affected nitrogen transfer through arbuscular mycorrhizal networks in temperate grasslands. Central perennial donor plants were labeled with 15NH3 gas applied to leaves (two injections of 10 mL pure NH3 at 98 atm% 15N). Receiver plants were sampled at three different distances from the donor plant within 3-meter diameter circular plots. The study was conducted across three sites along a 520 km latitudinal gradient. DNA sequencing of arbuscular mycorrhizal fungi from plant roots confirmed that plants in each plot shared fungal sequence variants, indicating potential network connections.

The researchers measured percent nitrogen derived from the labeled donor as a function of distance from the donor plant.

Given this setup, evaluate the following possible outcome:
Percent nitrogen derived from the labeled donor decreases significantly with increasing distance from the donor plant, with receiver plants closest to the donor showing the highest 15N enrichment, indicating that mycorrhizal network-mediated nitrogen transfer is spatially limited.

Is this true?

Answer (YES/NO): YES